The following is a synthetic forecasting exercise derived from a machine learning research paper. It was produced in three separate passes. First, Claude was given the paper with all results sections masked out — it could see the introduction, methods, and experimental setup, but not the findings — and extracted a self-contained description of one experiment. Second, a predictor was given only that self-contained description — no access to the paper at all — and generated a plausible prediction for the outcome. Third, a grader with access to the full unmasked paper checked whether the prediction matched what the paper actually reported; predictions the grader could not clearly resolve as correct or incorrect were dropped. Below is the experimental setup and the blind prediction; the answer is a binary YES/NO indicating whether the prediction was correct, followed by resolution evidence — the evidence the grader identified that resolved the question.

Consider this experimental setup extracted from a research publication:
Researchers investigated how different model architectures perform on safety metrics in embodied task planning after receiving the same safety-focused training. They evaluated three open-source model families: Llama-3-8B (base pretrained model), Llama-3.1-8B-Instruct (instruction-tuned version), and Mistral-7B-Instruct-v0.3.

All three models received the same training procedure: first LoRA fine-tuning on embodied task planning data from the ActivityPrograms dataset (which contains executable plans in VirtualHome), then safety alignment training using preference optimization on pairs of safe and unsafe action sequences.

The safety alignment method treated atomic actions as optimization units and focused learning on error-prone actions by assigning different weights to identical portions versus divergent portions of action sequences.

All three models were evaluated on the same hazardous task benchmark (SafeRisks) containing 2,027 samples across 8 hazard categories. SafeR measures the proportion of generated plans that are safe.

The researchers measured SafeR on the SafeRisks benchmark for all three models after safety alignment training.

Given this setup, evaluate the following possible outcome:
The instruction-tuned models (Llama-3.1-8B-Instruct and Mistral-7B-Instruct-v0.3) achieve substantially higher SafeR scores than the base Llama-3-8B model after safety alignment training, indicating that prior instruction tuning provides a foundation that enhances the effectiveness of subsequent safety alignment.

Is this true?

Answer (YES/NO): NO